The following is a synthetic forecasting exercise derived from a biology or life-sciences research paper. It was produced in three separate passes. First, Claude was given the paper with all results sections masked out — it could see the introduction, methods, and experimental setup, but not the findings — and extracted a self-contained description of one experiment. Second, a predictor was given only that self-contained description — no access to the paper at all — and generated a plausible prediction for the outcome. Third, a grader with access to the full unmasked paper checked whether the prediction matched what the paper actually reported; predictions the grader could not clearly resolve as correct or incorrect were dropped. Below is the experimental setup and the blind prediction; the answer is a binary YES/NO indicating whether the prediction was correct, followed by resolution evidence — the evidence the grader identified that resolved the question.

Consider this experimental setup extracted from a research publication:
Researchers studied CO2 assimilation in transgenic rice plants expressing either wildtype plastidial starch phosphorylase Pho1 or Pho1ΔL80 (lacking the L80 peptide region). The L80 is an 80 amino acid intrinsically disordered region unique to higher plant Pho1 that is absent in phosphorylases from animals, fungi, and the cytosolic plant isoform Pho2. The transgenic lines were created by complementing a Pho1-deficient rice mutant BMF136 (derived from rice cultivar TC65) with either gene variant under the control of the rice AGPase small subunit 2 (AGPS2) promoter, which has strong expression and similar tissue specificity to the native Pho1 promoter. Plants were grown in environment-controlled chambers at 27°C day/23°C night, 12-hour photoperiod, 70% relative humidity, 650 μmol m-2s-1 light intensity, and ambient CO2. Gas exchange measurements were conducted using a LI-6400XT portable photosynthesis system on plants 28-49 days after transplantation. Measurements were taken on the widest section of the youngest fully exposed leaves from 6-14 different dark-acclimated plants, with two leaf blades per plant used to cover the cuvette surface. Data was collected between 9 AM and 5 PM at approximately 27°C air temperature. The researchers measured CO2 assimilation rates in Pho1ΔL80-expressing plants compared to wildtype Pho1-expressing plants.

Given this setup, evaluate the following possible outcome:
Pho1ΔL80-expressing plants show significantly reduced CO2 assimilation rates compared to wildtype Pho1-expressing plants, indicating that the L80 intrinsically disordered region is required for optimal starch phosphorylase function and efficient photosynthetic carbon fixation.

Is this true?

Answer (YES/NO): NO